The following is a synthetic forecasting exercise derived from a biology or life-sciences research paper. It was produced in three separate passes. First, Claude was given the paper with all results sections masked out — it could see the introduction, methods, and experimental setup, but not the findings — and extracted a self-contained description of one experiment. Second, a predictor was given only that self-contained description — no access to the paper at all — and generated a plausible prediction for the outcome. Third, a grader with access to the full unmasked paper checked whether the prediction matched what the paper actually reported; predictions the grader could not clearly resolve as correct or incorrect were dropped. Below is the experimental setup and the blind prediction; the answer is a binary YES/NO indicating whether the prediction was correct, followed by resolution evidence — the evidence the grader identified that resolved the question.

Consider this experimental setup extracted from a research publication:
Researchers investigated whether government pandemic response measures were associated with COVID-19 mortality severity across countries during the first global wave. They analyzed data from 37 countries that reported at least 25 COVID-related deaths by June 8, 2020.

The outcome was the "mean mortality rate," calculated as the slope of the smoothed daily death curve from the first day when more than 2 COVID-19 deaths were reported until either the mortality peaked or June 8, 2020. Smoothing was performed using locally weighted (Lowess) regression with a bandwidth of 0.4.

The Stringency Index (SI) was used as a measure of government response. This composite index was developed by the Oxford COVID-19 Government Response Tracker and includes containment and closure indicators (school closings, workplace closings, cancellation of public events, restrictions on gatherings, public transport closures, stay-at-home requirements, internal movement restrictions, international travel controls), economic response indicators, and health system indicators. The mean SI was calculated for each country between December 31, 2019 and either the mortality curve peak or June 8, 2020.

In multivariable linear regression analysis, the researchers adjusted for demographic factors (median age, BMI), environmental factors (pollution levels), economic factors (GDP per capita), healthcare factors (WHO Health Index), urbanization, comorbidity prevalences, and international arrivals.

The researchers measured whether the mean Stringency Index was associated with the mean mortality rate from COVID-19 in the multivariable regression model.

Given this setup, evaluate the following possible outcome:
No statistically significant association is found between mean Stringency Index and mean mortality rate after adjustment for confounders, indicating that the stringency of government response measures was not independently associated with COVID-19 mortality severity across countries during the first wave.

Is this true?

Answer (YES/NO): YES